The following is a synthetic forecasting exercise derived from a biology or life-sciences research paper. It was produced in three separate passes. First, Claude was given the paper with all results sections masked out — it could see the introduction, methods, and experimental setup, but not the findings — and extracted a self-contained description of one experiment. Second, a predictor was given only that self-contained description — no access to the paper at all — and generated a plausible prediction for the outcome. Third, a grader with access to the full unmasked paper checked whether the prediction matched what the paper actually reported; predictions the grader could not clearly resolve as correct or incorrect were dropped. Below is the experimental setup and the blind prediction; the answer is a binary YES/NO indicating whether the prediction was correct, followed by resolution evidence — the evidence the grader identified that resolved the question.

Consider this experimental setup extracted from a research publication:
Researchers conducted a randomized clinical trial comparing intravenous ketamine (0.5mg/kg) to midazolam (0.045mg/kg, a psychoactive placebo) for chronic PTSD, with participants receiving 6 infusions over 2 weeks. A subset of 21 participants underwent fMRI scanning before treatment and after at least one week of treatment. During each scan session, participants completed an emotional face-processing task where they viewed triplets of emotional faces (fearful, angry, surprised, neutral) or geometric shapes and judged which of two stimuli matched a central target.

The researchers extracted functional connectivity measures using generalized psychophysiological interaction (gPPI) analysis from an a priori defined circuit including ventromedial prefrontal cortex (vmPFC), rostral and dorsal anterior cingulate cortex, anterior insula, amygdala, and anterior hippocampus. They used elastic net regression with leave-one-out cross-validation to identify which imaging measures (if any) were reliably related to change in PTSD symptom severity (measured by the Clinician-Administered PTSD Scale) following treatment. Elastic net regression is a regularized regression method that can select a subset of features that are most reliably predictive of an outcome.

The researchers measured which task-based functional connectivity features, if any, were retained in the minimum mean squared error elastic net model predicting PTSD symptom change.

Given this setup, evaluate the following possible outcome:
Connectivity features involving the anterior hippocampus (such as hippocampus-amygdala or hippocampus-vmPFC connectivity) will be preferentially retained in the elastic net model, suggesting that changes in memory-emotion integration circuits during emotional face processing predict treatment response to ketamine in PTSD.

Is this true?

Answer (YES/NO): NO